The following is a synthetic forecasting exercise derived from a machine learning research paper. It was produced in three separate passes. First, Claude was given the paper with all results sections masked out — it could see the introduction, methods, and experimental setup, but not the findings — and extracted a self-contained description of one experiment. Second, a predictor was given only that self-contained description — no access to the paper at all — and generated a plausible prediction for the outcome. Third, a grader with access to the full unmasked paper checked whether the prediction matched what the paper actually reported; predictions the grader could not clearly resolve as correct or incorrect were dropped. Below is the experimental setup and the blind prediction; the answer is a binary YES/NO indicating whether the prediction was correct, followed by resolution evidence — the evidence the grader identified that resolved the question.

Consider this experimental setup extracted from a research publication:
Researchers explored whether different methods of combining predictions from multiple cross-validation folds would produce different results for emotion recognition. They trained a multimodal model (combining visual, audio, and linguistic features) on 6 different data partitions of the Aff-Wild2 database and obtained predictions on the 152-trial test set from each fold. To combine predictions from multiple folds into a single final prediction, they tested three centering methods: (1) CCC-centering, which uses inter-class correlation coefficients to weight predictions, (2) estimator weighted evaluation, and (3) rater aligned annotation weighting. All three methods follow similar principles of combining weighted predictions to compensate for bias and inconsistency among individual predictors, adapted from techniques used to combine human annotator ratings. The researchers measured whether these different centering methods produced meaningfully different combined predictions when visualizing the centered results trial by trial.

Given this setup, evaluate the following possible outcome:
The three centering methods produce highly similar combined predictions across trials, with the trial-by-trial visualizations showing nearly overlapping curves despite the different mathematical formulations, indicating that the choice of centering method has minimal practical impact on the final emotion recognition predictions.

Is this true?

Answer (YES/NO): YES